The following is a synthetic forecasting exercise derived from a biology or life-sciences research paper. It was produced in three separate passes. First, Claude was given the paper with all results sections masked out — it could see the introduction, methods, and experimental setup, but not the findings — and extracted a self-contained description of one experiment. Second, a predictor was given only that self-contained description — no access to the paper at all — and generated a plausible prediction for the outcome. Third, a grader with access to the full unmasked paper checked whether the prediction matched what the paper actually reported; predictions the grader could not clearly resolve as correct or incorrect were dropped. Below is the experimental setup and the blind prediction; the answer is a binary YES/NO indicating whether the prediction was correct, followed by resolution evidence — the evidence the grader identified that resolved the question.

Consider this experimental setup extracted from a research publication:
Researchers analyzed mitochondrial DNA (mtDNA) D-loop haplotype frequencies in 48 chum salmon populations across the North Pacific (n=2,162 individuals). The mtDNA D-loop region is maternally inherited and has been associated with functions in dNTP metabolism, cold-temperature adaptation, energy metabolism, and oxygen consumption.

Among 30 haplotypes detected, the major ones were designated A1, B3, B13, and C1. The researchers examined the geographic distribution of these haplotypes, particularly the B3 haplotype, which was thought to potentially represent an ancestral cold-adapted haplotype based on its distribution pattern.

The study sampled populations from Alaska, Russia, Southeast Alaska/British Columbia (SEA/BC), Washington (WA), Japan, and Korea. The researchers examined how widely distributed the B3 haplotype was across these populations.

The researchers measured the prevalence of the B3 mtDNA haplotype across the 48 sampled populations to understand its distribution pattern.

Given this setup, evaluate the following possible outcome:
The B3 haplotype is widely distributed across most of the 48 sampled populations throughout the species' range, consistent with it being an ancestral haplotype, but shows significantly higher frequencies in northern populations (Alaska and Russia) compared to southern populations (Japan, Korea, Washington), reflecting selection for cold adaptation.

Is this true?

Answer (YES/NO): YES